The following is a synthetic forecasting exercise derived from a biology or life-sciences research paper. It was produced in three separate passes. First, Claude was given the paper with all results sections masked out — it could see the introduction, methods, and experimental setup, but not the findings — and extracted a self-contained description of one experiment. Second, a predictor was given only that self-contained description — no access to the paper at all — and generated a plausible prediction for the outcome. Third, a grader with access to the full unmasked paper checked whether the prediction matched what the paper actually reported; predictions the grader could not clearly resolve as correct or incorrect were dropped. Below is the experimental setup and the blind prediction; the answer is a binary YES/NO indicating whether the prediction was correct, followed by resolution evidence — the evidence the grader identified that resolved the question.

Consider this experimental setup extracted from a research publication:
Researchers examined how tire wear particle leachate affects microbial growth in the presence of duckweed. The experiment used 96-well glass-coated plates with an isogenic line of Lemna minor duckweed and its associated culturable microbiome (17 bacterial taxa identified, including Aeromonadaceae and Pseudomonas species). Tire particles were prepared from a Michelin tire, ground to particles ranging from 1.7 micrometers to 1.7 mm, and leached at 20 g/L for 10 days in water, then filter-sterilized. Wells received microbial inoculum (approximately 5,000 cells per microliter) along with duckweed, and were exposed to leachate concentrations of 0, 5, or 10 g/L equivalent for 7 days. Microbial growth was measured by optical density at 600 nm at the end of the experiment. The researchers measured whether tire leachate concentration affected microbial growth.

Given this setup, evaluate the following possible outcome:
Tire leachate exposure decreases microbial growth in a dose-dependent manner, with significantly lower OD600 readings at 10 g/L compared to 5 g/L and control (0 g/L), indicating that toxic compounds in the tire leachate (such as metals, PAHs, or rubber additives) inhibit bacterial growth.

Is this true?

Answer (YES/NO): NO